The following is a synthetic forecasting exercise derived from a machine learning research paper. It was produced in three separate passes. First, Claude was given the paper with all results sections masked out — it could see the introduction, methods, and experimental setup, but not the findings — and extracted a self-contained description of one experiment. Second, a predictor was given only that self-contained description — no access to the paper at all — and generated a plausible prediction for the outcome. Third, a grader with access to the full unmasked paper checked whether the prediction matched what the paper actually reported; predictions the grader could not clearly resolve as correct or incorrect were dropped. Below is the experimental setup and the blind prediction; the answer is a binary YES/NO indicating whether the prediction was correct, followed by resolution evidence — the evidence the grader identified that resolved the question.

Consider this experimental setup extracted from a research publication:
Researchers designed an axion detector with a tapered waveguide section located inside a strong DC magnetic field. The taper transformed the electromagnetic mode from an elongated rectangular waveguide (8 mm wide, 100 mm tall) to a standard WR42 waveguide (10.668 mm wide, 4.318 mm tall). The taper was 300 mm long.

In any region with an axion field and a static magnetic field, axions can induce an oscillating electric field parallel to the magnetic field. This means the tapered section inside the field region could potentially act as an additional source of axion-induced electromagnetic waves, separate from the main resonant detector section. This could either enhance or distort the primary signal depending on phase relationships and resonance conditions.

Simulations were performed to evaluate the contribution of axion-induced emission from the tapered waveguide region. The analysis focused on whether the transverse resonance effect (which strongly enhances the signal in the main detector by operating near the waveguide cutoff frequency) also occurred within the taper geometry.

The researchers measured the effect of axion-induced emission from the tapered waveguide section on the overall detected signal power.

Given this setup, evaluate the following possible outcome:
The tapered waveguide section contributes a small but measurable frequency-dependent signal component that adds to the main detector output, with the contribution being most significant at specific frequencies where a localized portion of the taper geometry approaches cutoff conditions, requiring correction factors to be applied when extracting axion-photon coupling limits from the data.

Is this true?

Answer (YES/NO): NO